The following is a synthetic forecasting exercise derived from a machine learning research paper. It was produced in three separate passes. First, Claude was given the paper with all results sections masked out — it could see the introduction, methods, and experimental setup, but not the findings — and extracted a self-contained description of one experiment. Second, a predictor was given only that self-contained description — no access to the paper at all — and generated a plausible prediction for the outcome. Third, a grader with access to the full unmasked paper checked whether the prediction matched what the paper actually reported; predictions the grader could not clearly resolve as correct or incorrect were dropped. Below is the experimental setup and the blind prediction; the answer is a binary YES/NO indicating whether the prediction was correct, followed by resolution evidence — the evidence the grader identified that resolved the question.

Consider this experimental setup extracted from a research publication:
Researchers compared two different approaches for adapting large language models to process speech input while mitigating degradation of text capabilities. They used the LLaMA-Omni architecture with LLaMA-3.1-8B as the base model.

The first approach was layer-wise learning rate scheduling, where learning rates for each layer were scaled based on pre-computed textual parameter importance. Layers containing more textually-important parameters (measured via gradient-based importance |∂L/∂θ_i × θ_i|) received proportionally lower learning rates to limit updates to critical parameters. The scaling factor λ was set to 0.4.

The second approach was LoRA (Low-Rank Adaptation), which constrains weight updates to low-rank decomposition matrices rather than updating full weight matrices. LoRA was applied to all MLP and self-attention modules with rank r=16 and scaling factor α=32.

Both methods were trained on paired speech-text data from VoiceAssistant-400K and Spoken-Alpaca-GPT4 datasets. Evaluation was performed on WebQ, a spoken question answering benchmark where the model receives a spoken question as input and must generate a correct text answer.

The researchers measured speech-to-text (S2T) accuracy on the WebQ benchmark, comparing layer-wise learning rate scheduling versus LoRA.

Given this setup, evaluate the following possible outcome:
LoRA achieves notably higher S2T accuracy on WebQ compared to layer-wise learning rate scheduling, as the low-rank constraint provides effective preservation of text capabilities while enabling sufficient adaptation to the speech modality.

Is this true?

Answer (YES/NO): YES